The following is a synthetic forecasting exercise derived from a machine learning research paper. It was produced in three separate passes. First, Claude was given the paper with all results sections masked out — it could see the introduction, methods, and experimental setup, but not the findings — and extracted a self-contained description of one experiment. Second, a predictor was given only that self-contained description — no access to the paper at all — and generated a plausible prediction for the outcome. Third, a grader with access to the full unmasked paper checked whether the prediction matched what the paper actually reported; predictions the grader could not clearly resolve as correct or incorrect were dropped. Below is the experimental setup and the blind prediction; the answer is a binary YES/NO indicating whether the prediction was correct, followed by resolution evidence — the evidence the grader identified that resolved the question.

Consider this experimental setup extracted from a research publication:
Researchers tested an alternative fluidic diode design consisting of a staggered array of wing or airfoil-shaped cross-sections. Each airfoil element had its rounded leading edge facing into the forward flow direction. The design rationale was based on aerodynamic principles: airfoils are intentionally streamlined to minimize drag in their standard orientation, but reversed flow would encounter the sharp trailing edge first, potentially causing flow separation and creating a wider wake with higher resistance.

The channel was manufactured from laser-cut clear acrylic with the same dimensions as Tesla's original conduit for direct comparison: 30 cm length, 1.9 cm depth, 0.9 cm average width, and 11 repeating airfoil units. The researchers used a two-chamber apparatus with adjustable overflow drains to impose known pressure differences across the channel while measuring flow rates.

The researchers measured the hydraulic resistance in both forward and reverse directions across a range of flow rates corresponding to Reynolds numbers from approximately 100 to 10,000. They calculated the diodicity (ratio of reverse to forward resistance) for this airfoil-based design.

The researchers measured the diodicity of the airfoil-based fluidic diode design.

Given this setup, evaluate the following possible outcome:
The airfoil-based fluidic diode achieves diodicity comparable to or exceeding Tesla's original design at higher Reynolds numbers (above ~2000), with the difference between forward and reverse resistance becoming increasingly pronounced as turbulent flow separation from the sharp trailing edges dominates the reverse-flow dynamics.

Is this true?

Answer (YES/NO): NO